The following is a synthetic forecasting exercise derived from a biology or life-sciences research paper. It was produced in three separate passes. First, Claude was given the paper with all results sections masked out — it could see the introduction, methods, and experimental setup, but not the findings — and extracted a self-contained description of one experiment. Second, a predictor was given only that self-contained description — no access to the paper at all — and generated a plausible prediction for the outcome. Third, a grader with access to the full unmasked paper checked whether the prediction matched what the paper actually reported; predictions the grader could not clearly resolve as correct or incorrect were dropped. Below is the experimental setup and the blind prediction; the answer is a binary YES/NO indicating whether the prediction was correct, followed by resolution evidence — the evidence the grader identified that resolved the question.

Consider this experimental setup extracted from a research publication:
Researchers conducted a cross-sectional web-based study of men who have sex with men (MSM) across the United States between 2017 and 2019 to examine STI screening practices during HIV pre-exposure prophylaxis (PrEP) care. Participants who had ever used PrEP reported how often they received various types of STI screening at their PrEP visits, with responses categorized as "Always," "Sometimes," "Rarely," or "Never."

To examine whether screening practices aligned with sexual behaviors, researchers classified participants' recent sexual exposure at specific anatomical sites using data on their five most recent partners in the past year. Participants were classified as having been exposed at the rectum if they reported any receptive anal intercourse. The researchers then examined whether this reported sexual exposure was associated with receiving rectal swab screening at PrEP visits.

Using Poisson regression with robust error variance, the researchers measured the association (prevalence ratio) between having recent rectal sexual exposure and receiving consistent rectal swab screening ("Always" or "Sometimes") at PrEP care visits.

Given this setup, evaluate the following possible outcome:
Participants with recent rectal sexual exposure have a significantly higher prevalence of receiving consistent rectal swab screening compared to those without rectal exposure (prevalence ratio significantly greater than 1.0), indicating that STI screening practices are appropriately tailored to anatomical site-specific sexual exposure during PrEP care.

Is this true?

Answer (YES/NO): YES